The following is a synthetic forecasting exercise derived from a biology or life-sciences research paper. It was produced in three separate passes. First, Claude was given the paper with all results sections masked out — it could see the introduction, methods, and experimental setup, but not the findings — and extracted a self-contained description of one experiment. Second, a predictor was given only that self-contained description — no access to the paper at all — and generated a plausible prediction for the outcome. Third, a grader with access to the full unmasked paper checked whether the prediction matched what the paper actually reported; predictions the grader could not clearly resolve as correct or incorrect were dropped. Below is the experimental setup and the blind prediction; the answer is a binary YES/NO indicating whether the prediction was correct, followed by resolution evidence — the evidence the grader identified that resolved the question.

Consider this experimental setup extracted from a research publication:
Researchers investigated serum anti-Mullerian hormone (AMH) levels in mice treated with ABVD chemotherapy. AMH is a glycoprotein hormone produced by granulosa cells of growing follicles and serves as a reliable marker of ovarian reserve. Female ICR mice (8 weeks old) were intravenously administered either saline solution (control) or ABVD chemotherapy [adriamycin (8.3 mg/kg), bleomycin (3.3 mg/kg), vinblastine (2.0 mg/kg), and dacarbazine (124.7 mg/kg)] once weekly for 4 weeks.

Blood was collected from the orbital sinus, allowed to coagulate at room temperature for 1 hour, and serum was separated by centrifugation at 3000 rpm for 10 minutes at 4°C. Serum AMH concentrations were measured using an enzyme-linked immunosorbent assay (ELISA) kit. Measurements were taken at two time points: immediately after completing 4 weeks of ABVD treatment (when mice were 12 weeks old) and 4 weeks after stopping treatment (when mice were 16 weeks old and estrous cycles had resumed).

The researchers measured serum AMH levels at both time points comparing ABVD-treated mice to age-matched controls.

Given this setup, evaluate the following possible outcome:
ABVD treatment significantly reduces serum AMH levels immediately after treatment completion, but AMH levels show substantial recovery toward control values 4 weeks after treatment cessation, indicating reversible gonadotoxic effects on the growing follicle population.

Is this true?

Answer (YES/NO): NO